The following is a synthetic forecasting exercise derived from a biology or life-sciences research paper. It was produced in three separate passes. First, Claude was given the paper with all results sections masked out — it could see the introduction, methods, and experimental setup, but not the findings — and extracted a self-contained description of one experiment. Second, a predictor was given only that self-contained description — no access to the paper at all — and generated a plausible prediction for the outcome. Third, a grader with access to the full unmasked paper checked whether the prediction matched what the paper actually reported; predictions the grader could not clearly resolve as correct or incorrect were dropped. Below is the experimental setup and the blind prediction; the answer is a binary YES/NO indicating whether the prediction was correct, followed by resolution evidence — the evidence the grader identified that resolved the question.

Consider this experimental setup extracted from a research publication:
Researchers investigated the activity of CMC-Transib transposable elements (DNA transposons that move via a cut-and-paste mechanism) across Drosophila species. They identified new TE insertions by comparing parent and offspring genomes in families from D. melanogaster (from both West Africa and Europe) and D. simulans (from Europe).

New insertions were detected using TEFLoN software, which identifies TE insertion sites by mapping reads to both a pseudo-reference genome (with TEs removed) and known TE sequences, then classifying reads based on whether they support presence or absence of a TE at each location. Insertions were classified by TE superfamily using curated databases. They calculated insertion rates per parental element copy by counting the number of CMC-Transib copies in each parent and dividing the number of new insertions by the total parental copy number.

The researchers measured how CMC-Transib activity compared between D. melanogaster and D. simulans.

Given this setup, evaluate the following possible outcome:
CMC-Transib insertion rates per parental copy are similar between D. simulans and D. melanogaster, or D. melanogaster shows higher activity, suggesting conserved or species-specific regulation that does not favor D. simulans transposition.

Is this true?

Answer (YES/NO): YES